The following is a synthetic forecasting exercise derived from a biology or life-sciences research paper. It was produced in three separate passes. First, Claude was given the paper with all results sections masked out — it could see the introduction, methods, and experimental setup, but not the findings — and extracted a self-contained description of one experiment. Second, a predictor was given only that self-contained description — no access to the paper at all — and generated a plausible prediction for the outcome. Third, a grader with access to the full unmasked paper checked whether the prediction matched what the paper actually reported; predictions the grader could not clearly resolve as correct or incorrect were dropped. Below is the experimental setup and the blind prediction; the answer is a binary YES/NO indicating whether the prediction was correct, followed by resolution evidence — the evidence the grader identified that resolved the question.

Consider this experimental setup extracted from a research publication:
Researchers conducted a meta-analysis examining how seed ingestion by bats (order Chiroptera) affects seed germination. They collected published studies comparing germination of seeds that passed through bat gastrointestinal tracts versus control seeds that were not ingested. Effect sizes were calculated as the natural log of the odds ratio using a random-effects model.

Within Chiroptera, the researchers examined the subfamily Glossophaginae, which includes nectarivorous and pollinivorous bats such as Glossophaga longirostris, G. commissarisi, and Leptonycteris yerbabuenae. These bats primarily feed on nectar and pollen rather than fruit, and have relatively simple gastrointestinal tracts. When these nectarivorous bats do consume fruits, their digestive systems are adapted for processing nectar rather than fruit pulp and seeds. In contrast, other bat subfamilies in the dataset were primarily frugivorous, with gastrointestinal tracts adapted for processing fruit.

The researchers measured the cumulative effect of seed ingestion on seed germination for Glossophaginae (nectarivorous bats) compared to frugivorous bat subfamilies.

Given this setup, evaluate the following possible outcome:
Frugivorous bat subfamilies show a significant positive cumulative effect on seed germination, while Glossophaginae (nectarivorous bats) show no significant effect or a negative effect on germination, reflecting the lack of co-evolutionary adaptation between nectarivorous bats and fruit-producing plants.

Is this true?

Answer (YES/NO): YES